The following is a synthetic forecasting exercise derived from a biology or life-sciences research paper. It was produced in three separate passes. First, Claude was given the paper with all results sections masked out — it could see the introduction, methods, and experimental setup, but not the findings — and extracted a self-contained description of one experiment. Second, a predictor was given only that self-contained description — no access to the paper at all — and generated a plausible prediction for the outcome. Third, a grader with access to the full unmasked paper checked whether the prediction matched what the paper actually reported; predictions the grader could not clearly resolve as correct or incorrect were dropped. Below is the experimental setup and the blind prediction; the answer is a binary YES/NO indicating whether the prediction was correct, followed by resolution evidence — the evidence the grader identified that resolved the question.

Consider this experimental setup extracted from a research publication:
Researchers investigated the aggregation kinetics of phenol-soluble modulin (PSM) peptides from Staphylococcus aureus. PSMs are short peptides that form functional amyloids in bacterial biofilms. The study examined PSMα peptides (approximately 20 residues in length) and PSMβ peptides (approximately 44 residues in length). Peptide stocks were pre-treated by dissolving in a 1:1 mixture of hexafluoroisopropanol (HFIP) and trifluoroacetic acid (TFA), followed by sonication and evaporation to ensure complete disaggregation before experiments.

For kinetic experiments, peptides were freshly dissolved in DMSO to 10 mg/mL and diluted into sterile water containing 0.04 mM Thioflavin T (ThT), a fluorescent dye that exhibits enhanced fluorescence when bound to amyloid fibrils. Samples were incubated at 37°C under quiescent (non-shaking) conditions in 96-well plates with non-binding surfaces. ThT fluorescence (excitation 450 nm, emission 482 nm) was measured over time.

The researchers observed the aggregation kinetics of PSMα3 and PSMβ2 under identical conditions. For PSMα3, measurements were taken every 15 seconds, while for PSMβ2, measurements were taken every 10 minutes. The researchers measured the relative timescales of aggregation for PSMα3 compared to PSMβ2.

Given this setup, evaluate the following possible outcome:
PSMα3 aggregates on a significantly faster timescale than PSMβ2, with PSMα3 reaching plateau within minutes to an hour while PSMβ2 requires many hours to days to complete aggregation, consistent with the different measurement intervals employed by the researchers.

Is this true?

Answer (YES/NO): YES